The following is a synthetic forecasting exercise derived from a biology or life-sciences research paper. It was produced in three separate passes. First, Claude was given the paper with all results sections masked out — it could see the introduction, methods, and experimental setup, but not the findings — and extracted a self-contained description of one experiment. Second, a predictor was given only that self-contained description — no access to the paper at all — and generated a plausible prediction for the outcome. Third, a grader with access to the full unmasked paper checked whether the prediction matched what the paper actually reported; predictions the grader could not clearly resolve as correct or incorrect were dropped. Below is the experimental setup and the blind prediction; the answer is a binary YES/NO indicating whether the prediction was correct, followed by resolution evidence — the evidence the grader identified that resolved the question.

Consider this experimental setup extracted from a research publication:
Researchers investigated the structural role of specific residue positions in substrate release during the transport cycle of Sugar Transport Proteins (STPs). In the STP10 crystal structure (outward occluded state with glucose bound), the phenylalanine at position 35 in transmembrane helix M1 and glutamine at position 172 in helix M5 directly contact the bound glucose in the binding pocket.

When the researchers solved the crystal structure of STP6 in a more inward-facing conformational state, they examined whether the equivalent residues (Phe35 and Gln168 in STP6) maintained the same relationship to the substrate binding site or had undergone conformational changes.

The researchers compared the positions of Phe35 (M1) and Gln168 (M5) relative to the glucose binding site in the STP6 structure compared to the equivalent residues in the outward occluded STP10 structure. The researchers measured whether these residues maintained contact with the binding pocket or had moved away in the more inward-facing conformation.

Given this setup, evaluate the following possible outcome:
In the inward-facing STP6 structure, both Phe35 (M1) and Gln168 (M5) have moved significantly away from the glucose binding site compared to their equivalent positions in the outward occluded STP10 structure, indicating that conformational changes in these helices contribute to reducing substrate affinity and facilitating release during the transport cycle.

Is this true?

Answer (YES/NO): YES